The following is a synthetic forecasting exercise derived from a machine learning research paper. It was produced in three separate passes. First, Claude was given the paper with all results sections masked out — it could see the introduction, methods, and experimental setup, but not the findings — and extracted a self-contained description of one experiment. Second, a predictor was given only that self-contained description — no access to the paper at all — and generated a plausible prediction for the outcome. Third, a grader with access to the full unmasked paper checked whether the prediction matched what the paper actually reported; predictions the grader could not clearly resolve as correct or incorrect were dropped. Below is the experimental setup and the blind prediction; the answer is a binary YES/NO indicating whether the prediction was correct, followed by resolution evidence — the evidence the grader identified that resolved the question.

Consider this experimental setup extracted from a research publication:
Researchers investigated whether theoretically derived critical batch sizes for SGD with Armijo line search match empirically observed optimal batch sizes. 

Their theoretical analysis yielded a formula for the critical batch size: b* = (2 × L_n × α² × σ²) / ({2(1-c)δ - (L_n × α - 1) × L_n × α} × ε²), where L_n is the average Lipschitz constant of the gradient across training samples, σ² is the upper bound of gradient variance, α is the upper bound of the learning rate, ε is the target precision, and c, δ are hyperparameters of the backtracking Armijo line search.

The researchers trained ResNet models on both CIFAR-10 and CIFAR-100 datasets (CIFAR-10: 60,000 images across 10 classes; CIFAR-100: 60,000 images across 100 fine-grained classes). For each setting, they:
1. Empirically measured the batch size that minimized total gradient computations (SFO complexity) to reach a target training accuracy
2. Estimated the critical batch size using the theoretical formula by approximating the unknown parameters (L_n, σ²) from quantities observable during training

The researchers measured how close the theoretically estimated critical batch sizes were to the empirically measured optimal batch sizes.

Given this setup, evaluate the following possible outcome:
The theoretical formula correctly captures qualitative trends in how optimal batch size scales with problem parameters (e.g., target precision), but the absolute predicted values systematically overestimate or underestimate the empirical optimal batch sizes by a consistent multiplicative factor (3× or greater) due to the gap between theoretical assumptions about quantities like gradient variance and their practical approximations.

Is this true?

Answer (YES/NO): NO